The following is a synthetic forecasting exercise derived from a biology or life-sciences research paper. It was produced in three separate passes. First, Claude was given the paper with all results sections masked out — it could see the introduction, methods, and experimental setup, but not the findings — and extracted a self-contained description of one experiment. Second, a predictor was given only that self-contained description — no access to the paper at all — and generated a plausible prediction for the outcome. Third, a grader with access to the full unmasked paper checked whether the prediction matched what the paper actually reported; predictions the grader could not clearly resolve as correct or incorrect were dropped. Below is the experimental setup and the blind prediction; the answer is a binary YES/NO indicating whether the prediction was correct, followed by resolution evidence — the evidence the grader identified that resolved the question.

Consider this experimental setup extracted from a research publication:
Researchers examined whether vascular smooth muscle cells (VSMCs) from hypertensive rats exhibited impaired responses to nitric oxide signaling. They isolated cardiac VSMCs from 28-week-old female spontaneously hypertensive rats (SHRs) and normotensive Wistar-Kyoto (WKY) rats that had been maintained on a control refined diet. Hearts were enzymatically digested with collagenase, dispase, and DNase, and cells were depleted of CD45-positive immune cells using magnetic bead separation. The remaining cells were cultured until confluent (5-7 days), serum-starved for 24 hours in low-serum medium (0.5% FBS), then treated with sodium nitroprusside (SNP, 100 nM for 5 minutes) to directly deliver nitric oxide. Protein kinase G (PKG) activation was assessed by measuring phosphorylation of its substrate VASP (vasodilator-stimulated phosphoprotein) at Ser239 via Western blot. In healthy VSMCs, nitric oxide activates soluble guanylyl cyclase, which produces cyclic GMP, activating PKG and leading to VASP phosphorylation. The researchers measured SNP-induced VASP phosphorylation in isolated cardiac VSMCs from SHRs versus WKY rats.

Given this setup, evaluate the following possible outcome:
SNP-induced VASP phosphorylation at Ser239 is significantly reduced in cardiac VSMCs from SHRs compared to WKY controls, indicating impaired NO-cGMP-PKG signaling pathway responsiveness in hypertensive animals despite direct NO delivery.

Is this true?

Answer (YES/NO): YES